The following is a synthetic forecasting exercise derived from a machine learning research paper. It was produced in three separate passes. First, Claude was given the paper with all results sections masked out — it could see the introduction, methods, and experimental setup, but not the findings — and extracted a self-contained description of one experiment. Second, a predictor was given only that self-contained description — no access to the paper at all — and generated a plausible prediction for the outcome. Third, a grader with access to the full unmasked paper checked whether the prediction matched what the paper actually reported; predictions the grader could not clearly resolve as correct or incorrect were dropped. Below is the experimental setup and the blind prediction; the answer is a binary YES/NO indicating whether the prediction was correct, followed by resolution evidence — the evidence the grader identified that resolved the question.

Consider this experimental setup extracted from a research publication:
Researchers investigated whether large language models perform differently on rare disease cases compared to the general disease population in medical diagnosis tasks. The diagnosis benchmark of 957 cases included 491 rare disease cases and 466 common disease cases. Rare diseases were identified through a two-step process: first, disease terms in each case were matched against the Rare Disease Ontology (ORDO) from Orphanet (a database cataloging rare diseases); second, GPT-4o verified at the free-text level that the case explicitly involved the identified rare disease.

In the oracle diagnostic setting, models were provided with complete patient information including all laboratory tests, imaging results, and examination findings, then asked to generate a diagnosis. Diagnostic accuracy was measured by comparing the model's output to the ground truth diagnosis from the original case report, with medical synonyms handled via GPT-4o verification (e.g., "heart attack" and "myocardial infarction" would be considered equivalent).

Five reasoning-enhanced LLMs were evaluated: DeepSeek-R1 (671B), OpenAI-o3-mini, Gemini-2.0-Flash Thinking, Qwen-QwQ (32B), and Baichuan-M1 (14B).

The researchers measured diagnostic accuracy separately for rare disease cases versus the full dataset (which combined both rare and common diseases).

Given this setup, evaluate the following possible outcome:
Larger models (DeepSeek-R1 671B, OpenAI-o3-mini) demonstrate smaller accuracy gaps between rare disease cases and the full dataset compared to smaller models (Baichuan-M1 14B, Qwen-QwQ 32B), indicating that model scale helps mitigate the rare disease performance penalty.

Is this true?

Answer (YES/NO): NO